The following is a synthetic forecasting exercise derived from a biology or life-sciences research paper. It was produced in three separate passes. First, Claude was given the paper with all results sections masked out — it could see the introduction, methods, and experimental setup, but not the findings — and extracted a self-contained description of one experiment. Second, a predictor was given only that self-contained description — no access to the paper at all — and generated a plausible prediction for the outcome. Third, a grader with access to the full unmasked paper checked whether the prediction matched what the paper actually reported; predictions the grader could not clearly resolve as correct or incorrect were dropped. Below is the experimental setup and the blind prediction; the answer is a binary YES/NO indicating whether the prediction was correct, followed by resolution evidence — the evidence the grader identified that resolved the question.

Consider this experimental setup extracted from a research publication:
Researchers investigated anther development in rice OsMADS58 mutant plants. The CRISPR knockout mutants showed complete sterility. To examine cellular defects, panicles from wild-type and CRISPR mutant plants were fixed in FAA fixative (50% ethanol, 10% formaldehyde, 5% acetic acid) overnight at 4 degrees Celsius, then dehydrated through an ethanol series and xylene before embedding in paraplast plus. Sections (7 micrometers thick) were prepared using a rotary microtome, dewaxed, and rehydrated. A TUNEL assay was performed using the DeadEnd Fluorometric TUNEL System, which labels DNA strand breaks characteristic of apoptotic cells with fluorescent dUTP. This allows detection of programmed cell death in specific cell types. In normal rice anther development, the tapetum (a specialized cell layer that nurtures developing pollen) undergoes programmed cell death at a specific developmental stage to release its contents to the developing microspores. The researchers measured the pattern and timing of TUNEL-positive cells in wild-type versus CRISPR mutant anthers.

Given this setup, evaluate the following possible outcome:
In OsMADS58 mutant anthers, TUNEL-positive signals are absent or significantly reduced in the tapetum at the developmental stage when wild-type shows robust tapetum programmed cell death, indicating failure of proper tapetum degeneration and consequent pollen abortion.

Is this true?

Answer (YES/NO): YES